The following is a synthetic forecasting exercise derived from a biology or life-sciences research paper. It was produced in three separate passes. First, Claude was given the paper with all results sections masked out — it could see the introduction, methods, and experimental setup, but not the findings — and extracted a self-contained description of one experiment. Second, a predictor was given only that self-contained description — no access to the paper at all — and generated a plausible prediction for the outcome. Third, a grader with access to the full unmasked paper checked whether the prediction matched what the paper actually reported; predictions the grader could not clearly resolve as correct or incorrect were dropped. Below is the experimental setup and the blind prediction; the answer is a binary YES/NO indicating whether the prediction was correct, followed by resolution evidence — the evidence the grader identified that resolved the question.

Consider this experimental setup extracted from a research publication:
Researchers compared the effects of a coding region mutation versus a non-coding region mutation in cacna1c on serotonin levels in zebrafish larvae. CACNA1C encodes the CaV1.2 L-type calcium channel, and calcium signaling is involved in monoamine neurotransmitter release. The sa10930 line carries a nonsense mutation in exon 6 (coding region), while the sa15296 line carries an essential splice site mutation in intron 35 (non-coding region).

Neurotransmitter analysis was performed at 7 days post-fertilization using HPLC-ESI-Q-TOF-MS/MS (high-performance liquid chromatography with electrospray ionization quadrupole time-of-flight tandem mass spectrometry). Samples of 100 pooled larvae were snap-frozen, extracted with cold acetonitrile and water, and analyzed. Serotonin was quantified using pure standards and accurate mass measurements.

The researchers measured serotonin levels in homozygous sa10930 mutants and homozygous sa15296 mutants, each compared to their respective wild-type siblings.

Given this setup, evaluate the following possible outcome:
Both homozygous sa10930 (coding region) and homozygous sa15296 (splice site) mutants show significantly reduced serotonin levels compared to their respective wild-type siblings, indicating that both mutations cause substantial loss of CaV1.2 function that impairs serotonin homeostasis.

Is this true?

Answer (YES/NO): NO